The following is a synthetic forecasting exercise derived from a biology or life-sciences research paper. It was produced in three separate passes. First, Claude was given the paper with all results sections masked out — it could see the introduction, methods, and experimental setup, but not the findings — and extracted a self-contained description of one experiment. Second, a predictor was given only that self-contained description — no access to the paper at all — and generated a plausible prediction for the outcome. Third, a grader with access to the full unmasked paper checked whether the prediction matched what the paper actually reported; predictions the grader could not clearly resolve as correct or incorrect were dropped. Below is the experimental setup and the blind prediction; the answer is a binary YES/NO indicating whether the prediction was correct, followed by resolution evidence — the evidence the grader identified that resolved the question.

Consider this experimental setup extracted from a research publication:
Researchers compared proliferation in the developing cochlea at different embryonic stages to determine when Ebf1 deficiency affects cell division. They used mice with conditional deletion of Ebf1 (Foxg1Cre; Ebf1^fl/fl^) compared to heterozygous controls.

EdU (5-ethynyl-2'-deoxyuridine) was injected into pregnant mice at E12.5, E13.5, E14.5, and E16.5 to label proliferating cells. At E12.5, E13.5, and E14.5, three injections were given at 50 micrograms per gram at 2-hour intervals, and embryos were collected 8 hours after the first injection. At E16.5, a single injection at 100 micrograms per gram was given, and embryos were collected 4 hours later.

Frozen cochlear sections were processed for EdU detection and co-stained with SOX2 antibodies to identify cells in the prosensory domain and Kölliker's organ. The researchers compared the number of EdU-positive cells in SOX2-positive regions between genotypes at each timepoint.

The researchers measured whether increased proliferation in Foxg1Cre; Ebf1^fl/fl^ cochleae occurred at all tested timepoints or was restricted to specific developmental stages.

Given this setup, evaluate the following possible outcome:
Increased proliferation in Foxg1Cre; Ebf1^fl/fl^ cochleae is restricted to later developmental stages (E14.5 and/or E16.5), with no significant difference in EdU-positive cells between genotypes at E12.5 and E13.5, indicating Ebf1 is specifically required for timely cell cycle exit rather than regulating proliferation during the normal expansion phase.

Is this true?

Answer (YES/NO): NO